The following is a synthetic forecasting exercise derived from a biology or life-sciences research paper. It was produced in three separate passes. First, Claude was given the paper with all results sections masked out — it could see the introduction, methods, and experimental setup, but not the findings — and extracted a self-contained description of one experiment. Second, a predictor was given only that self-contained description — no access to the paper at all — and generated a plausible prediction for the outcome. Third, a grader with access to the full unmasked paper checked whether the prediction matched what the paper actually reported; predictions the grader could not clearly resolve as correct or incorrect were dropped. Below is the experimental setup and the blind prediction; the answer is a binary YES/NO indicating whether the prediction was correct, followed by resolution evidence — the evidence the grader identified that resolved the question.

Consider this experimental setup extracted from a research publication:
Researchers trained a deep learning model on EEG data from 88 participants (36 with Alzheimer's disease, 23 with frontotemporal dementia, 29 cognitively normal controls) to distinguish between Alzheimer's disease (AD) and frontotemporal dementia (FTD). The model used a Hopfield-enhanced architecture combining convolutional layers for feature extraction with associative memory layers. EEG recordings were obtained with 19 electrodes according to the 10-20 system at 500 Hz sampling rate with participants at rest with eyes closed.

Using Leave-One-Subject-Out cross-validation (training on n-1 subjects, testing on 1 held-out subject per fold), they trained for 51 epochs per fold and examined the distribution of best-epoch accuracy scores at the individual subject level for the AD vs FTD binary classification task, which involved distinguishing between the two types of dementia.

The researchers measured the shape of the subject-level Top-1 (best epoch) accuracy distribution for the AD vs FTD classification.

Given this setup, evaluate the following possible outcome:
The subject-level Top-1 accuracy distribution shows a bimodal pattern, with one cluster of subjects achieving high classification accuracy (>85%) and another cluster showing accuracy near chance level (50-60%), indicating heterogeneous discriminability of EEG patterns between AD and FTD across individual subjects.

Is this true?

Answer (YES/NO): NO